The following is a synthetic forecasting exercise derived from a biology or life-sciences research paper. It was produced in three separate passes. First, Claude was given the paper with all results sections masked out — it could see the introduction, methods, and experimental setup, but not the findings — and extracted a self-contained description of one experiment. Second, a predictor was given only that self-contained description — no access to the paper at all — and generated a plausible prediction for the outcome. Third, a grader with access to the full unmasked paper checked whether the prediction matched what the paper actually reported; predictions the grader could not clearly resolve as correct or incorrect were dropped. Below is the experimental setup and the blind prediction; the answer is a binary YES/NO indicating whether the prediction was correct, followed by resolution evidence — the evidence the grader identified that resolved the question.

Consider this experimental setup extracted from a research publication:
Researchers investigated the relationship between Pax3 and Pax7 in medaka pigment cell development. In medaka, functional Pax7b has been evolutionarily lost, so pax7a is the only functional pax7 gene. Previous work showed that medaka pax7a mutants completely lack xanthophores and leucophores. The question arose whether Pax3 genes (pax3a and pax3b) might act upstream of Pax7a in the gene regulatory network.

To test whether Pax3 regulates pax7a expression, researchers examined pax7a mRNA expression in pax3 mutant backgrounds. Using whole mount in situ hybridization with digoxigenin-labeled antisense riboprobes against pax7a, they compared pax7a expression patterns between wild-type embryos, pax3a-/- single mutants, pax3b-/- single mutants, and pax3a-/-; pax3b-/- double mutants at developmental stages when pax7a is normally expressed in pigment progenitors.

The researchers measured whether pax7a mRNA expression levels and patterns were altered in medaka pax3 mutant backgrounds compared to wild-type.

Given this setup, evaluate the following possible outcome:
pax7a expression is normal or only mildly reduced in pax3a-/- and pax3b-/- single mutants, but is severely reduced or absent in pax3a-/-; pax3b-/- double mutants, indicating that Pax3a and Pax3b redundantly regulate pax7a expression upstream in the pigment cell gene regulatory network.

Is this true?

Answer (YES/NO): NO